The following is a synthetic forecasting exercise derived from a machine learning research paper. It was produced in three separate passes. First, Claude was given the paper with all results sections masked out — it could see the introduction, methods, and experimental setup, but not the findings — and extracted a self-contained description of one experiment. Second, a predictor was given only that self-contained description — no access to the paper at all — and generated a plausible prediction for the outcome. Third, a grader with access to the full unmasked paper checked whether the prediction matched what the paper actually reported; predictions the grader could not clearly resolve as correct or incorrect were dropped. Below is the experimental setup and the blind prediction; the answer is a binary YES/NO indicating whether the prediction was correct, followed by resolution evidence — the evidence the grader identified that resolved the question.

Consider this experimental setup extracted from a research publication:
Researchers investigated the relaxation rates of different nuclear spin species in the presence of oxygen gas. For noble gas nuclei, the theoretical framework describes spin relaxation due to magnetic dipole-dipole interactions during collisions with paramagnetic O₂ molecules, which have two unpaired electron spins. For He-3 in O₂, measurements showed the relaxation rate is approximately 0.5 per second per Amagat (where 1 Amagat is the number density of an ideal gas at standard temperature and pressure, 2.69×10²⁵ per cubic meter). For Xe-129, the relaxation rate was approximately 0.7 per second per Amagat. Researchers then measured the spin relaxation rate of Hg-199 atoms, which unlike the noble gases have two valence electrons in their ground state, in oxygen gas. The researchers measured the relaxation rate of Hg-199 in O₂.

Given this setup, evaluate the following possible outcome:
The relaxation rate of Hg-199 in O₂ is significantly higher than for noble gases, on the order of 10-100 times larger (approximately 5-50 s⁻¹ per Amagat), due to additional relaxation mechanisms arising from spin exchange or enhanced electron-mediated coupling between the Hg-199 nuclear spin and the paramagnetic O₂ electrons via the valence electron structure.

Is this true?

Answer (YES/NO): NO